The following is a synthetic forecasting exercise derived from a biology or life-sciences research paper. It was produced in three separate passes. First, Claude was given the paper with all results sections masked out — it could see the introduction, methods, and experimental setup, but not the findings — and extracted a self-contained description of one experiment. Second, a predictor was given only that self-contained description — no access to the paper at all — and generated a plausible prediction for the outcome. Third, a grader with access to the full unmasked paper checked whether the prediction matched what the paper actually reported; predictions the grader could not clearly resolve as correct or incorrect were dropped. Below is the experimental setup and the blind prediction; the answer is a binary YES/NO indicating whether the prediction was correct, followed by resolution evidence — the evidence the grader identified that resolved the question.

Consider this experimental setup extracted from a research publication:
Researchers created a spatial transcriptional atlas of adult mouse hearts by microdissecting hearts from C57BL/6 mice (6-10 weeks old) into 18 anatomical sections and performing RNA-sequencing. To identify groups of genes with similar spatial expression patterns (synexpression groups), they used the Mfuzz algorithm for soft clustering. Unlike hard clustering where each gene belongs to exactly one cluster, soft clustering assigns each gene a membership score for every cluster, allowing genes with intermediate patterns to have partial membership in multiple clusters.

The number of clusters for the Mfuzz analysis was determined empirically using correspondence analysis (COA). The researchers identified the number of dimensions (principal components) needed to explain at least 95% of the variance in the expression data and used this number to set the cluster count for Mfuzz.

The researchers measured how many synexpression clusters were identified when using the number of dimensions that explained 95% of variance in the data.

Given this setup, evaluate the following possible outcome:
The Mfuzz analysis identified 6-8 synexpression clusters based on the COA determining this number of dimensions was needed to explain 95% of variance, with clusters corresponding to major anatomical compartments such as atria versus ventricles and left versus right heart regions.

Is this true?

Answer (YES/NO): NO